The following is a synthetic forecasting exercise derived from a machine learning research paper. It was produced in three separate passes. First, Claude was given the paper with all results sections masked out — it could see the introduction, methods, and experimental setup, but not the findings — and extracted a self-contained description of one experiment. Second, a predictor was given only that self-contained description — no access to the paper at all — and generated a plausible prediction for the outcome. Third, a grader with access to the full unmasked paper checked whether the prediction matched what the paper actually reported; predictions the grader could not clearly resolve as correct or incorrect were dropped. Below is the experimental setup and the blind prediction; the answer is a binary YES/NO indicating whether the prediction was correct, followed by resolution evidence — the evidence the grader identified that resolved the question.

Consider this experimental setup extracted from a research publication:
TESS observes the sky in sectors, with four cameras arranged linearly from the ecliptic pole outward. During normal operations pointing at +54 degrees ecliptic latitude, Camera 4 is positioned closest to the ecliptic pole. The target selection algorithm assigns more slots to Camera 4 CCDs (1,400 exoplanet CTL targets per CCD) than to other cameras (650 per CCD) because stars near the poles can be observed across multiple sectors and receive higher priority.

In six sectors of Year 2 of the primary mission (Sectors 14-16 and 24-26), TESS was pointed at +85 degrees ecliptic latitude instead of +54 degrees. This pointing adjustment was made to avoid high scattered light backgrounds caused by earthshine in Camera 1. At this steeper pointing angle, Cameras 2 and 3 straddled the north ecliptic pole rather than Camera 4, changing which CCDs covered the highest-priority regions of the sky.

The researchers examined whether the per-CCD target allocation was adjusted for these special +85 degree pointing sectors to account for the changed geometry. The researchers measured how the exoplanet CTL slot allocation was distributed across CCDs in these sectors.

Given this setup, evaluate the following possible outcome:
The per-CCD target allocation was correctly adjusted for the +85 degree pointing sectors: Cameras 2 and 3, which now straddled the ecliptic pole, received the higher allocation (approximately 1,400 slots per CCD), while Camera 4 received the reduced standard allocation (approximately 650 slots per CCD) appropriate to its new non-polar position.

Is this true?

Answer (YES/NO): NO